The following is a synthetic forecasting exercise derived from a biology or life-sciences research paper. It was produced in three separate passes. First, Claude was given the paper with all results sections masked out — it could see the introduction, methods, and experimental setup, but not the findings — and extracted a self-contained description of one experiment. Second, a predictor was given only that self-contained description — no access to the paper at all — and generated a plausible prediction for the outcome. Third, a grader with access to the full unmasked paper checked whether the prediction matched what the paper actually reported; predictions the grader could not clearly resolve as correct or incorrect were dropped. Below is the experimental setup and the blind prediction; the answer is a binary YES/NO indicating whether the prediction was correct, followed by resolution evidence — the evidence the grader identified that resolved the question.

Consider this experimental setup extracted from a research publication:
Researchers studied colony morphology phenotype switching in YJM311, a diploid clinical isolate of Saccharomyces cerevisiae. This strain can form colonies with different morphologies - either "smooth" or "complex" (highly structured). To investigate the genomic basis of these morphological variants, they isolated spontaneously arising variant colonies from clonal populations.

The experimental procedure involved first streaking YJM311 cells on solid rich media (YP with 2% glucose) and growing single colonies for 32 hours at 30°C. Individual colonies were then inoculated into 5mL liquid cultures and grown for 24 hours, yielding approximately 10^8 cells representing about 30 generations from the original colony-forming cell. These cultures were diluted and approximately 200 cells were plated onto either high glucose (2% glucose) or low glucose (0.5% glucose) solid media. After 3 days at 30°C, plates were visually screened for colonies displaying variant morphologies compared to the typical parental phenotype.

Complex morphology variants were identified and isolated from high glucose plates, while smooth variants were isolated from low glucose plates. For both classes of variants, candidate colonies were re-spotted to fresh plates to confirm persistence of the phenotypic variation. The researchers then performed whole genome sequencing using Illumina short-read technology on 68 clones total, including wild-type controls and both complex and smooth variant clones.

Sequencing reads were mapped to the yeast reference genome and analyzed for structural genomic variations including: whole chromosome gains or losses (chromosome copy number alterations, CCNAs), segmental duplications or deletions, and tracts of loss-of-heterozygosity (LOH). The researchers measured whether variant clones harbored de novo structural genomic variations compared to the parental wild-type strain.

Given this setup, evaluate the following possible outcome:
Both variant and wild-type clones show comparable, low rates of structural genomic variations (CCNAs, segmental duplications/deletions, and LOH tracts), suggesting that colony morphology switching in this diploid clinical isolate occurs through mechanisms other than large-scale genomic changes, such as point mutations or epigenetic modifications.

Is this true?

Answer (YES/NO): NO